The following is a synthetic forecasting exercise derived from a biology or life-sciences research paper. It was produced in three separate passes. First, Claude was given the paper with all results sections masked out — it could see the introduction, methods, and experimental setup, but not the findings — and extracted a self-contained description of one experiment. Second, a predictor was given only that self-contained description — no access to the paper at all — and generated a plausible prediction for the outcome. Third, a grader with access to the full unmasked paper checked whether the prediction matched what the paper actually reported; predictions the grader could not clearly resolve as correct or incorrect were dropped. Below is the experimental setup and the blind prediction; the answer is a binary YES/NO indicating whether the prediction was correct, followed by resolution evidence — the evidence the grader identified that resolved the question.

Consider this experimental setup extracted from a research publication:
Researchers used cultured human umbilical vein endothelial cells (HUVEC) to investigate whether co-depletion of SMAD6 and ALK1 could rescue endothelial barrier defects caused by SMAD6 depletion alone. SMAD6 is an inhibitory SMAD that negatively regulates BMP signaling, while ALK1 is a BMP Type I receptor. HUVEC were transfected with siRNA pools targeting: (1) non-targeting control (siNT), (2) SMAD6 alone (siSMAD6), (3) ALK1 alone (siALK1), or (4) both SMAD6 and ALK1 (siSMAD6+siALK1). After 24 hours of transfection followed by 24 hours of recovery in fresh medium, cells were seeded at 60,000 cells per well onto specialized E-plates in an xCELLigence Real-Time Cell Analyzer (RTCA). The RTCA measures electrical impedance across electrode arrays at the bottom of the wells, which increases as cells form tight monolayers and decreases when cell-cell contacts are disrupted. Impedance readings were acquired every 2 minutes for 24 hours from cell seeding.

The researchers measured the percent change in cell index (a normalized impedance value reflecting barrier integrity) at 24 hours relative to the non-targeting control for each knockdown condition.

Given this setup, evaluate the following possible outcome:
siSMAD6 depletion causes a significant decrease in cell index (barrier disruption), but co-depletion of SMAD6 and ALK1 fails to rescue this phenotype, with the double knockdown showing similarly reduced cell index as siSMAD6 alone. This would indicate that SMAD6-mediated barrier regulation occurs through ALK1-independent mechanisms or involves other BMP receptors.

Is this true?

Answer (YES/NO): NO